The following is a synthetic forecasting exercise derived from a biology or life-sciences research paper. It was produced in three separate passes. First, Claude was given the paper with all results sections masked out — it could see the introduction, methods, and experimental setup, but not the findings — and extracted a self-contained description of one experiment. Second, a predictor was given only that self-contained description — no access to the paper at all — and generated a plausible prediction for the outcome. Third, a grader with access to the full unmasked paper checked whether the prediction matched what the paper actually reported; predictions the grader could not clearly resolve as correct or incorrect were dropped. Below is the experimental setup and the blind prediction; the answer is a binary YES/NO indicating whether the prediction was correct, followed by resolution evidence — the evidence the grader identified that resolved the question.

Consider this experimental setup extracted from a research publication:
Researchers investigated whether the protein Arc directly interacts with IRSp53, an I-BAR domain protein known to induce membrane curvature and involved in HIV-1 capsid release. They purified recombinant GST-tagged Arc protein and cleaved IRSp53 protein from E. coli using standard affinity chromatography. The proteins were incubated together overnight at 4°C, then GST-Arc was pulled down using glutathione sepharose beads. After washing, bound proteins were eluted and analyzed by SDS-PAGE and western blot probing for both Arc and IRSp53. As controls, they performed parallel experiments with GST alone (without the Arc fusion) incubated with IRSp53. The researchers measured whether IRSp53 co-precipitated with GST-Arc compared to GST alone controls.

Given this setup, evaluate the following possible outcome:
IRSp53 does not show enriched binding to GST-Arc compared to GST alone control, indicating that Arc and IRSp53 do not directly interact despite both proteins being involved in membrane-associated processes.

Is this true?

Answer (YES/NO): NO